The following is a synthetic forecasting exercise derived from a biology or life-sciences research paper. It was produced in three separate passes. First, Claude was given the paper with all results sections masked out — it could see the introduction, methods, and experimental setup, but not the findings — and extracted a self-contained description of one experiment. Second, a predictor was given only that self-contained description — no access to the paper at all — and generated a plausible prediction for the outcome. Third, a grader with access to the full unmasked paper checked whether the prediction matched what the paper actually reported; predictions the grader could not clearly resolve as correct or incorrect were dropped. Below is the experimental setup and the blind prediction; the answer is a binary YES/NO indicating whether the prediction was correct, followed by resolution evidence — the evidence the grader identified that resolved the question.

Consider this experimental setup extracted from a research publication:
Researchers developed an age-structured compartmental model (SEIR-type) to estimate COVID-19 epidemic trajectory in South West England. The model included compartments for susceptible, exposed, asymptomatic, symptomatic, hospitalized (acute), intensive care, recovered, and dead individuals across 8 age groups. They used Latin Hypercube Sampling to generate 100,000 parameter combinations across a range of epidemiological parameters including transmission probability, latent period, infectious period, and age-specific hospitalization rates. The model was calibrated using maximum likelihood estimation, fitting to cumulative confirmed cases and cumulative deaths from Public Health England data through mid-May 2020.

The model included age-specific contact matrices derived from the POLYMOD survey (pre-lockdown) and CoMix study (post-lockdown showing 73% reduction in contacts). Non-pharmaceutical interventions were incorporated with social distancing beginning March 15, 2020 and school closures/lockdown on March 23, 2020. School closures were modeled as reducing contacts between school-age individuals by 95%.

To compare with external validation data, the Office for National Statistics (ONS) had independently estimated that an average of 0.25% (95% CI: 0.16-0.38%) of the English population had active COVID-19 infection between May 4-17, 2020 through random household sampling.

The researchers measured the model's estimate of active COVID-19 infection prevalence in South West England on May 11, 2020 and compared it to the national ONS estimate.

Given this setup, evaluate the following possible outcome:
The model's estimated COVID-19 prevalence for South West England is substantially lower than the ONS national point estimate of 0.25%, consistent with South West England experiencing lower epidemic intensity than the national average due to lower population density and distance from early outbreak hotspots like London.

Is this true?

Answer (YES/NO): YES